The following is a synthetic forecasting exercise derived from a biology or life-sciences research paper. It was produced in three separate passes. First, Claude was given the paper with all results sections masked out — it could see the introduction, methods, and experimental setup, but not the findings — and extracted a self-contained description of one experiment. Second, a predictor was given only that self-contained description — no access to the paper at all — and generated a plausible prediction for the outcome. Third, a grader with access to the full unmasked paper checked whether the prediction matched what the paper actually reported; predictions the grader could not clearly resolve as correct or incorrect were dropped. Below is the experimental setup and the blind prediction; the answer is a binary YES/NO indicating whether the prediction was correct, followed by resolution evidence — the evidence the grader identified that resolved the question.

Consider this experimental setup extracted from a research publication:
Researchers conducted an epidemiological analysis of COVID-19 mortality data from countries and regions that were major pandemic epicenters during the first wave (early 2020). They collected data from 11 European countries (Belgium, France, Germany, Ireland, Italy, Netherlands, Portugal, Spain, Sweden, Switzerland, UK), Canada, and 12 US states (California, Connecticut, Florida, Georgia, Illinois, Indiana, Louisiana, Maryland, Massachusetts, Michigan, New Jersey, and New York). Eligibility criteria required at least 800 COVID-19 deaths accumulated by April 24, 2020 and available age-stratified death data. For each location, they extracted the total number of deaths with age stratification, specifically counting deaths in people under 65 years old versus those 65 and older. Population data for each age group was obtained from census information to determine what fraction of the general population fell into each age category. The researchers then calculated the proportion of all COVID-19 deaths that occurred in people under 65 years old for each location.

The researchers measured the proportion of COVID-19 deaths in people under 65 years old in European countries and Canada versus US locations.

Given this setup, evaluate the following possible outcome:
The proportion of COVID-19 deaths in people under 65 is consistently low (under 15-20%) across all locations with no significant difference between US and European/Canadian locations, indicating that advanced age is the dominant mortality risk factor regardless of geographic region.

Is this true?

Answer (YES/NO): NO